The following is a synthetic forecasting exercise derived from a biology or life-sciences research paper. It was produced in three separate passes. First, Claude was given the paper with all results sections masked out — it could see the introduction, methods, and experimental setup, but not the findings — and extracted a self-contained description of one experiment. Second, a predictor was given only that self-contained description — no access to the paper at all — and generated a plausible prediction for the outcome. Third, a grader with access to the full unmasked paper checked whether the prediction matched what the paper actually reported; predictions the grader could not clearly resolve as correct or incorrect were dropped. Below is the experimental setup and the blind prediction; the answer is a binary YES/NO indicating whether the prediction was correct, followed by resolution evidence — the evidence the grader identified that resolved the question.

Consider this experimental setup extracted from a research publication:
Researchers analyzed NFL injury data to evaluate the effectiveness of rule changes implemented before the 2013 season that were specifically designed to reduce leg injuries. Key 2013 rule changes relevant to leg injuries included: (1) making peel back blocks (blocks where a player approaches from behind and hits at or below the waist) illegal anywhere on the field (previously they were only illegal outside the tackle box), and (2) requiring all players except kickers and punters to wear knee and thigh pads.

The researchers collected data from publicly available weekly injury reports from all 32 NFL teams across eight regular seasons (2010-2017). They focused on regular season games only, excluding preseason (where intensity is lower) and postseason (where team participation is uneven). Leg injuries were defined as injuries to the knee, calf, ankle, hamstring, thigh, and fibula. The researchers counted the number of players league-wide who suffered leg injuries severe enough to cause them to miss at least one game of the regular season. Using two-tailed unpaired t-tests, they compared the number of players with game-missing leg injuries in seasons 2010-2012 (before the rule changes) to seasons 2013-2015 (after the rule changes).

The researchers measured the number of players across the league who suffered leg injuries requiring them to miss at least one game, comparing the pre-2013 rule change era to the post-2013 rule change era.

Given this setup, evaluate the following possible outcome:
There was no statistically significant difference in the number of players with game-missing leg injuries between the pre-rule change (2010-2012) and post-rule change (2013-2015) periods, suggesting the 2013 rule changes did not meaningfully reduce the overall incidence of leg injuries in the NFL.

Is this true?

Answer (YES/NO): YES